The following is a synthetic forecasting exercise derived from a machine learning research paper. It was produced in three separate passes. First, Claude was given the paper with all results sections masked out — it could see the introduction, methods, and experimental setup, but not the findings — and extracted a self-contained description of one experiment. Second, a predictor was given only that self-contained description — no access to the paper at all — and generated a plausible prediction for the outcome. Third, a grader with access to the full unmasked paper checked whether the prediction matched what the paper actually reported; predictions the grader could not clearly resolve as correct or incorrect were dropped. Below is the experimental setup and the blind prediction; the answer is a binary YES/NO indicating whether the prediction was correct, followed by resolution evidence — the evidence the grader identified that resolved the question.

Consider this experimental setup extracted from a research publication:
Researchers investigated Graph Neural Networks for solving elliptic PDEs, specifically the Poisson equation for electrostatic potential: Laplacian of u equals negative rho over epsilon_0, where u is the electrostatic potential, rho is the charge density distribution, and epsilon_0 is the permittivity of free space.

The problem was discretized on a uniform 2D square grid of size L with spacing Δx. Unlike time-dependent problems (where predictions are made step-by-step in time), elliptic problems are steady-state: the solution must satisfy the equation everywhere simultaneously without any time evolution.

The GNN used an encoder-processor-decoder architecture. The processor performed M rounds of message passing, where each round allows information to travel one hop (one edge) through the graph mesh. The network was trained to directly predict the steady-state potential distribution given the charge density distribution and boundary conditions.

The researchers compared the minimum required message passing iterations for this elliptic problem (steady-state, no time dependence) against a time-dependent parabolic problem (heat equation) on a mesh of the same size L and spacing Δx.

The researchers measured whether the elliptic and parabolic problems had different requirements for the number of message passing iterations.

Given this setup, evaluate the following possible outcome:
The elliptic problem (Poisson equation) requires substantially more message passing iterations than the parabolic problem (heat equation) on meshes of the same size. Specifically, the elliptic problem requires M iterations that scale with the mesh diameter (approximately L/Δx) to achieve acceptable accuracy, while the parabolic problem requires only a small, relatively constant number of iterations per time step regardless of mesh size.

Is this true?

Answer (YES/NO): NO